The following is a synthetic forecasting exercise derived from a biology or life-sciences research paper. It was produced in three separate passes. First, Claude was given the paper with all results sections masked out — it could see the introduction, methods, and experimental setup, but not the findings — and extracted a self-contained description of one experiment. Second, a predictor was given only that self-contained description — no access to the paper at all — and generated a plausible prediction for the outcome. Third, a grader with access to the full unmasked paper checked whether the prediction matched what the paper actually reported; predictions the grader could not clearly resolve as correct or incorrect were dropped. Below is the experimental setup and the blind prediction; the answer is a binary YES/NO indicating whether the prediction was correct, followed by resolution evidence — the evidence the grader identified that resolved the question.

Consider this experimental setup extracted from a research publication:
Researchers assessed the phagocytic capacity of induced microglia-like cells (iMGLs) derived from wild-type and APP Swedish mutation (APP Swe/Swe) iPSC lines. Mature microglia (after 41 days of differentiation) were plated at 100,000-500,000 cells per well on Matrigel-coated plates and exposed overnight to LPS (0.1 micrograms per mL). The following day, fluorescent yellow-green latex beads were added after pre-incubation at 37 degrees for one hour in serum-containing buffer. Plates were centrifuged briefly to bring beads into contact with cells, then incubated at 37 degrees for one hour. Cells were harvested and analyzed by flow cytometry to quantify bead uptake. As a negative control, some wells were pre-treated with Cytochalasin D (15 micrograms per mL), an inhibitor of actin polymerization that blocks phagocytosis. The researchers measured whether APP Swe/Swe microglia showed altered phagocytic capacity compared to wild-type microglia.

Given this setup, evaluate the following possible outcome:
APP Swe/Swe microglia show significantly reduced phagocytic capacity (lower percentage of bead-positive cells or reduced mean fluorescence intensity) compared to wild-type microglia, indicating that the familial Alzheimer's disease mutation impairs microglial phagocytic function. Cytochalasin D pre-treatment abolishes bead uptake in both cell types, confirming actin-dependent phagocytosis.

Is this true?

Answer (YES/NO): NO